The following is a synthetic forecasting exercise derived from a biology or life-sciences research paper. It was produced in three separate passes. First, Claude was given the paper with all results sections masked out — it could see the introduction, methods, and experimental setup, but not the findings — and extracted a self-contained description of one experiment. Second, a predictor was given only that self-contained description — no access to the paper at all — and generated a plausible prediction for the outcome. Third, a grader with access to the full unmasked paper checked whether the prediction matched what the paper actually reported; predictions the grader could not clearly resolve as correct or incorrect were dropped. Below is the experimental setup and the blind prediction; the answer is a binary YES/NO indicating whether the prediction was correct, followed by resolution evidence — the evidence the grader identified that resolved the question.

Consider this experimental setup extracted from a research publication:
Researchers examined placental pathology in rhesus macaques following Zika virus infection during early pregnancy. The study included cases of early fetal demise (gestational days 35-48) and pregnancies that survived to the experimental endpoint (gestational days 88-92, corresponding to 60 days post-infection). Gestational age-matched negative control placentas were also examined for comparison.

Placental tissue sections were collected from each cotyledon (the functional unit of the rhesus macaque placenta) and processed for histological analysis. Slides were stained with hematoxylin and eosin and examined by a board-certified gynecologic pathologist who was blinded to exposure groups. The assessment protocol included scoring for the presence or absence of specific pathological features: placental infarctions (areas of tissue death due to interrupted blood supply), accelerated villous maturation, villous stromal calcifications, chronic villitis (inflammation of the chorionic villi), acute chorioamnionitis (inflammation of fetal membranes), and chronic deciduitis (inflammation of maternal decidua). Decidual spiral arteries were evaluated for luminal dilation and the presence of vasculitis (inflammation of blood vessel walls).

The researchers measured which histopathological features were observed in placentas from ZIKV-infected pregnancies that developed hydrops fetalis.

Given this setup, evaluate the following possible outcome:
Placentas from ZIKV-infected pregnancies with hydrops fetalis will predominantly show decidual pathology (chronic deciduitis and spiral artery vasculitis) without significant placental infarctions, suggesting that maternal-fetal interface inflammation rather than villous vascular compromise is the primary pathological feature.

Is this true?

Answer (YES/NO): NO